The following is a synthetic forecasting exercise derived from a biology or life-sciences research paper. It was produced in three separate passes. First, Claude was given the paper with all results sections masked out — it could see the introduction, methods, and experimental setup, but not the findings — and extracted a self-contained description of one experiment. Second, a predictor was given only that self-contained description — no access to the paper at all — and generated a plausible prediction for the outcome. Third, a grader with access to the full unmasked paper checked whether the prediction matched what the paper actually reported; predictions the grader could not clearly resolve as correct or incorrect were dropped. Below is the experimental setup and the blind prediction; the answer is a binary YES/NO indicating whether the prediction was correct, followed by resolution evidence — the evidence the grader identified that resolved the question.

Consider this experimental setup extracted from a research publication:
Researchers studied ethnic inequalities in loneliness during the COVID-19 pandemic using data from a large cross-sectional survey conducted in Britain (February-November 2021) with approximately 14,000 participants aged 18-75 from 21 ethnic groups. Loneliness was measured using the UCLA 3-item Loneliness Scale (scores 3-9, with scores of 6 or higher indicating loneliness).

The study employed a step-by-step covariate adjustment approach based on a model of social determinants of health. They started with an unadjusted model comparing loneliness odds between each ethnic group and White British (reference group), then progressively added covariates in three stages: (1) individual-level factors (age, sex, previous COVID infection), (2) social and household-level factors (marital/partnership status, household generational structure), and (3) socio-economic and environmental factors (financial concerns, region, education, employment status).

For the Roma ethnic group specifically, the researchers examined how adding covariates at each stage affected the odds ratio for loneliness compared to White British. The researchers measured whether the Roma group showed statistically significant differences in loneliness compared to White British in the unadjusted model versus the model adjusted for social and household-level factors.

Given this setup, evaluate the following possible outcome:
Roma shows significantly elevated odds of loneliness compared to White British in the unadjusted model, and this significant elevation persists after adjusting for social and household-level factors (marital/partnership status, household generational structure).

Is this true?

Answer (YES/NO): NO